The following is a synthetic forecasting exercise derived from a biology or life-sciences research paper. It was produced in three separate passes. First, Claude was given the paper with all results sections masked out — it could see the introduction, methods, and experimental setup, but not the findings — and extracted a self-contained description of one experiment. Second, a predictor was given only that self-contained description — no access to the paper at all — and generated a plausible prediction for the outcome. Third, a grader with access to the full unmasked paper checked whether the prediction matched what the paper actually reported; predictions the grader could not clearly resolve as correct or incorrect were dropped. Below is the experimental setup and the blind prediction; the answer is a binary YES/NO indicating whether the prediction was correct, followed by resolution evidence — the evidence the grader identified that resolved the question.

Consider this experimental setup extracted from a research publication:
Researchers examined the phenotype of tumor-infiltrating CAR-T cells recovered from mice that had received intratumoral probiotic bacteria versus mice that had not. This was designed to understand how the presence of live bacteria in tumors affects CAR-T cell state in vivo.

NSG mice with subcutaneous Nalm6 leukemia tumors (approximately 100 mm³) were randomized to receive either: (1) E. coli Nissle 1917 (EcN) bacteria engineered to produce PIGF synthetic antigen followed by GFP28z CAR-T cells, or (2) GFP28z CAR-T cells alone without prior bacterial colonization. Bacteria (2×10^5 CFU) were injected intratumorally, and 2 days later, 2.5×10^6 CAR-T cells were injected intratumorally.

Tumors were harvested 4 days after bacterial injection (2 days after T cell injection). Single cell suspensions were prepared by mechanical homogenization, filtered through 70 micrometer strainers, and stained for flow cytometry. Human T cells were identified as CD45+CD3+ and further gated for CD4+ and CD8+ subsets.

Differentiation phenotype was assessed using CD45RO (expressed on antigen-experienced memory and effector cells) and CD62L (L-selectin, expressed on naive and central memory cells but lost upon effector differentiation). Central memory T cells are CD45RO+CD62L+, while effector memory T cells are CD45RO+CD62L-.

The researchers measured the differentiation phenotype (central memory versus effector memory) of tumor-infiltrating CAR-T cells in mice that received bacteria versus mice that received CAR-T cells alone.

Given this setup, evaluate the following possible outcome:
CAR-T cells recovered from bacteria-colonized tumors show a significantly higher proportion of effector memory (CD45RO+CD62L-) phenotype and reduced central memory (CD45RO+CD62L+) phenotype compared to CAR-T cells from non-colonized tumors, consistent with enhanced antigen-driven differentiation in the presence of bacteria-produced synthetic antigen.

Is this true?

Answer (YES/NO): NO